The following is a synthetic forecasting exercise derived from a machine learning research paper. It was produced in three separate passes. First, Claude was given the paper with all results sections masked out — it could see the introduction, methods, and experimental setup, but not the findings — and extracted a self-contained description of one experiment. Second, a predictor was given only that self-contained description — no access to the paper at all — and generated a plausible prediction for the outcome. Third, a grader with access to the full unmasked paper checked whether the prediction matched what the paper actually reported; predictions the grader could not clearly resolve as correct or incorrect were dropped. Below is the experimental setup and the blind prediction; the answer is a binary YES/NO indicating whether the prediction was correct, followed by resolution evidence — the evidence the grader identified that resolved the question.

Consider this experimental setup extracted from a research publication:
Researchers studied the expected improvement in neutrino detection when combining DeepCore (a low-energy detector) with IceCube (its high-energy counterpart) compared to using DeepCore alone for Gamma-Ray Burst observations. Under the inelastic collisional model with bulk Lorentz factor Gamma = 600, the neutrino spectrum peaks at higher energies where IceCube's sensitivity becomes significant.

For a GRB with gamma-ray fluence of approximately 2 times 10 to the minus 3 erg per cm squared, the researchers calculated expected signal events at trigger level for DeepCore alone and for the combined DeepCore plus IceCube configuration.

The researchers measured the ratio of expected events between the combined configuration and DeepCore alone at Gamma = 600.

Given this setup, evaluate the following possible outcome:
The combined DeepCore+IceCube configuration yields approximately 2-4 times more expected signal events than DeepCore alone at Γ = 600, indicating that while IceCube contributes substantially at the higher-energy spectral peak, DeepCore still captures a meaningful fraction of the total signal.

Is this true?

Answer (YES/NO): NO